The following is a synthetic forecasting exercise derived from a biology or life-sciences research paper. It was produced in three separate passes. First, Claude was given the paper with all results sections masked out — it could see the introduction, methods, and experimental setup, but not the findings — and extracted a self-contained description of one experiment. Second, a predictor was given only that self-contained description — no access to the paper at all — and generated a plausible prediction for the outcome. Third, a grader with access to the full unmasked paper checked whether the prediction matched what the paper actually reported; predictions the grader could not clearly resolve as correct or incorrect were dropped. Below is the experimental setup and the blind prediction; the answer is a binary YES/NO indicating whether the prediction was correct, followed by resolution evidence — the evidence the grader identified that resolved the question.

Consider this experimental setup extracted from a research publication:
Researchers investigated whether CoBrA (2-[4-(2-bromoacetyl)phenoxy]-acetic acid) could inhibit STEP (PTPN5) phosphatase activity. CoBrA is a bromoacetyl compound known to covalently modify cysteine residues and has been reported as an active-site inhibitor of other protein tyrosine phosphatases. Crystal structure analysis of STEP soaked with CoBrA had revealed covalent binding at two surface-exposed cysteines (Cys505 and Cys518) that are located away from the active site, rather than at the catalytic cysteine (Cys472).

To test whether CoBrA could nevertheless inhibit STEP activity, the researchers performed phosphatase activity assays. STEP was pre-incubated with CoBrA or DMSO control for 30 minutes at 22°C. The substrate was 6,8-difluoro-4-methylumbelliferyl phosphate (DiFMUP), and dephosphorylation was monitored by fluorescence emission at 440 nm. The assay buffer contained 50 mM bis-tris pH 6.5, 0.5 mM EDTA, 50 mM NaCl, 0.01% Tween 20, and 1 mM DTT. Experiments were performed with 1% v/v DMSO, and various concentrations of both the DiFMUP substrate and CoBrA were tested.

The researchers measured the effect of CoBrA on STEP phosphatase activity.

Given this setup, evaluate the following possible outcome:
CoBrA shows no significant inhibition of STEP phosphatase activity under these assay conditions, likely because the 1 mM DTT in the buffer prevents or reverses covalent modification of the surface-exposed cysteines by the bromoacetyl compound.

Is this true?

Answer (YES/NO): NO